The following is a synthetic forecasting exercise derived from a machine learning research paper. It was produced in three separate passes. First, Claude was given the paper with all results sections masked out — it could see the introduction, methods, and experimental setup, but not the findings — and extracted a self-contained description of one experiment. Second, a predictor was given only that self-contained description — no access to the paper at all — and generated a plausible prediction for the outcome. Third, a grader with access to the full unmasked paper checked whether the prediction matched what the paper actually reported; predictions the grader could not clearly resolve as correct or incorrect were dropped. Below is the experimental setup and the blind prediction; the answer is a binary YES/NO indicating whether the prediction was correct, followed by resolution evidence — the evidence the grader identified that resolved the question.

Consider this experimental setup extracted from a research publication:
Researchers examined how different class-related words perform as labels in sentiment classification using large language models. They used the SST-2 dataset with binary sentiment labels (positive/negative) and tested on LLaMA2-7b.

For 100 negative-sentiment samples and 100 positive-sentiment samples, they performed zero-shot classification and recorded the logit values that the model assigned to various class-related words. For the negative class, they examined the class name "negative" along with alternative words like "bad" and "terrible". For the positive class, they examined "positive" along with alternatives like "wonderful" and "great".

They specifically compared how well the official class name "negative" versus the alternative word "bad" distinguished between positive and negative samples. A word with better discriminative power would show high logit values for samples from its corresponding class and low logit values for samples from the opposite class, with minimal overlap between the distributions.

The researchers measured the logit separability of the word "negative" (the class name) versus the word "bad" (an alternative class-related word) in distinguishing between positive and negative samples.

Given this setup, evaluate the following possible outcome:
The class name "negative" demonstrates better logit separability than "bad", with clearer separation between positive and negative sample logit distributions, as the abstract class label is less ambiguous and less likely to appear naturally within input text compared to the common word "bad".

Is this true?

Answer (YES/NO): NO